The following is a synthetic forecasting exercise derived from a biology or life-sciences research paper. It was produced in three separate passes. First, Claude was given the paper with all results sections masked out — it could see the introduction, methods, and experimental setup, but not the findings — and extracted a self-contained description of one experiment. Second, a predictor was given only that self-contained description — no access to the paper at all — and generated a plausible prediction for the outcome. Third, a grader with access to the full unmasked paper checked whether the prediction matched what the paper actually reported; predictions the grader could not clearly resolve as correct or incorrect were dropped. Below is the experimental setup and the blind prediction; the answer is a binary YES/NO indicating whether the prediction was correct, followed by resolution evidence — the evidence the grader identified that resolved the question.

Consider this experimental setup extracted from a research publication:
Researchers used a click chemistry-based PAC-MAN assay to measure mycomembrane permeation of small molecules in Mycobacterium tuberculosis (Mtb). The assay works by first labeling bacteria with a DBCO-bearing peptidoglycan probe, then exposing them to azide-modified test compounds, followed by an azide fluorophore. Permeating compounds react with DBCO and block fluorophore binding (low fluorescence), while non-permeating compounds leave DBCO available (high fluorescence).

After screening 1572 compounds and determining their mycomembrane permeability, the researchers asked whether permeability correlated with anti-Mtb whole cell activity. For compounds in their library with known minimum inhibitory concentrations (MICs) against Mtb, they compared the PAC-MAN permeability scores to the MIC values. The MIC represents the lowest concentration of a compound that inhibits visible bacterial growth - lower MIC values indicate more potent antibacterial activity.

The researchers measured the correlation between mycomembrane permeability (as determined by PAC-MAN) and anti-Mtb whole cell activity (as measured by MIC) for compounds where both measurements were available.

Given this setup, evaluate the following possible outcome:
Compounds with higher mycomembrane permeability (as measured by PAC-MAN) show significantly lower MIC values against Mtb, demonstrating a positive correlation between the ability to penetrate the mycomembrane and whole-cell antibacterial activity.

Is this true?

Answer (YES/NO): NO